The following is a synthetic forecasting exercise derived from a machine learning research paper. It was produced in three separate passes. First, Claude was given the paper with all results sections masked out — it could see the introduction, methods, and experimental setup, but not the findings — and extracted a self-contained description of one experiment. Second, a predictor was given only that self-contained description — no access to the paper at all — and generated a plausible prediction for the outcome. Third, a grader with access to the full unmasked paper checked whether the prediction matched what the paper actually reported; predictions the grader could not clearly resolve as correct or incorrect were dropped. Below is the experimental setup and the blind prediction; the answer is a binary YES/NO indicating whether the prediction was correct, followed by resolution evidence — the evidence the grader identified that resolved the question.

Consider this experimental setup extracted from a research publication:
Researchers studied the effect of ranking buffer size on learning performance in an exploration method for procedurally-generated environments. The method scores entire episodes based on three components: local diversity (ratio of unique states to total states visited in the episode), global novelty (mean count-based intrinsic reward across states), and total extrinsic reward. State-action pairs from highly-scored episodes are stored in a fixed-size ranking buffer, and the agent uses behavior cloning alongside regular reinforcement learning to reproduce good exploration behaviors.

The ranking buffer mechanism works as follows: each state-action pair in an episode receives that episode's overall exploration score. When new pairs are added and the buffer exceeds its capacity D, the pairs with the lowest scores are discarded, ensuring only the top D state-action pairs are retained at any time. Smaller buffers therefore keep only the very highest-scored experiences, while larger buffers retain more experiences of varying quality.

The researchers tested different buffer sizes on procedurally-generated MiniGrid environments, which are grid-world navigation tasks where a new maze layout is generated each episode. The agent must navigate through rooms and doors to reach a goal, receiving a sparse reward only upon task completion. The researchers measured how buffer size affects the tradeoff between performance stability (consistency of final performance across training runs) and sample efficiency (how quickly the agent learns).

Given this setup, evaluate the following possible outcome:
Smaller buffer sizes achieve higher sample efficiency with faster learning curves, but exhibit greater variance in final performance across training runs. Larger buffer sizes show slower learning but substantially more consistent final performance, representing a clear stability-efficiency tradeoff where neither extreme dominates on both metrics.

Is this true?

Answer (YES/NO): YES